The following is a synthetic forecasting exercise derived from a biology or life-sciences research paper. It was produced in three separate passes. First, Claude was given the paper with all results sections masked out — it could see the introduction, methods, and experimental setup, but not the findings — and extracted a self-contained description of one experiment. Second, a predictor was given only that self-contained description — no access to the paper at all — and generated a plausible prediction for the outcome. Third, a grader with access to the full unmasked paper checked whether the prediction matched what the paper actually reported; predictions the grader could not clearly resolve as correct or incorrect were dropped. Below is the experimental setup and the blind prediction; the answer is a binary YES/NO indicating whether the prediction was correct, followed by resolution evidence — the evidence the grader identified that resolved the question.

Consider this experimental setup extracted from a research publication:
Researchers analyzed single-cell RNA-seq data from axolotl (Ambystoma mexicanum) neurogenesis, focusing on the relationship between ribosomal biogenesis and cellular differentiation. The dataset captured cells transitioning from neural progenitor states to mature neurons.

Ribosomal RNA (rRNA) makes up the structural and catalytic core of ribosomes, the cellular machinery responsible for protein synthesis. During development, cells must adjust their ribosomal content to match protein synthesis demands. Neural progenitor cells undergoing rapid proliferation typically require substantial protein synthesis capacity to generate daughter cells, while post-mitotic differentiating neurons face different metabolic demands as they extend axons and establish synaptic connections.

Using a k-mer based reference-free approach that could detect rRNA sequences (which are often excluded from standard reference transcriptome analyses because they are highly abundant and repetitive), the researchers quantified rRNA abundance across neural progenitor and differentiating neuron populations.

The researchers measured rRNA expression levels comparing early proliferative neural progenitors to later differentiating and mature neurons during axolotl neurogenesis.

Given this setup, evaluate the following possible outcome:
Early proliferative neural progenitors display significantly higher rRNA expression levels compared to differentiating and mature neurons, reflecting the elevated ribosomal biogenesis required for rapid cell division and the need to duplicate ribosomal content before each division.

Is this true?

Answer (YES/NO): NO